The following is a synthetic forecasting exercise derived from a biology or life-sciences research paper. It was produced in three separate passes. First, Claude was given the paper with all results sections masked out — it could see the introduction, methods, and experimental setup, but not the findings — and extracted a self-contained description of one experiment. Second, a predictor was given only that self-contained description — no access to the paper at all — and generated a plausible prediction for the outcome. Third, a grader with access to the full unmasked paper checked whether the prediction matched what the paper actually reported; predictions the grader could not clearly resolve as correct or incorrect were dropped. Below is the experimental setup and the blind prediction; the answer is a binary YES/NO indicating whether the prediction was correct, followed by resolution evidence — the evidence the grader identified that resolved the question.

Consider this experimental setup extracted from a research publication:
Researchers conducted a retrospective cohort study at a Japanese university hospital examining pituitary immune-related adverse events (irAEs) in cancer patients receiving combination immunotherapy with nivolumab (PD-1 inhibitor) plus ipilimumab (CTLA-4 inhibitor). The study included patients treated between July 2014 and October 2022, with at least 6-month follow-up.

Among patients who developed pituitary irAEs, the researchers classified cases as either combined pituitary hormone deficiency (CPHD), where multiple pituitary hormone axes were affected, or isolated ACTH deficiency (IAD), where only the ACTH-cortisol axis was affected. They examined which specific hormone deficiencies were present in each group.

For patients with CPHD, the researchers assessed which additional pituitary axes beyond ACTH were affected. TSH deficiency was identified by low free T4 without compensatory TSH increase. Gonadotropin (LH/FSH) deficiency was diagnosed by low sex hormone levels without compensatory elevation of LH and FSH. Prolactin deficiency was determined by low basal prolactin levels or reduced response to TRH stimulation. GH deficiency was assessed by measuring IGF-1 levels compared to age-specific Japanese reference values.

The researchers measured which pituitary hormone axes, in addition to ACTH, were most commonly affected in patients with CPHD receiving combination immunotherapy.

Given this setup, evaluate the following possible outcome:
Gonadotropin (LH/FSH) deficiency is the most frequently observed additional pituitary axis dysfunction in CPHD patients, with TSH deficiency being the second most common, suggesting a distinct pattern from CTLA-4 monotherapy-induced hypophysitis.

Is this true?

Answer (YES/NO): YES